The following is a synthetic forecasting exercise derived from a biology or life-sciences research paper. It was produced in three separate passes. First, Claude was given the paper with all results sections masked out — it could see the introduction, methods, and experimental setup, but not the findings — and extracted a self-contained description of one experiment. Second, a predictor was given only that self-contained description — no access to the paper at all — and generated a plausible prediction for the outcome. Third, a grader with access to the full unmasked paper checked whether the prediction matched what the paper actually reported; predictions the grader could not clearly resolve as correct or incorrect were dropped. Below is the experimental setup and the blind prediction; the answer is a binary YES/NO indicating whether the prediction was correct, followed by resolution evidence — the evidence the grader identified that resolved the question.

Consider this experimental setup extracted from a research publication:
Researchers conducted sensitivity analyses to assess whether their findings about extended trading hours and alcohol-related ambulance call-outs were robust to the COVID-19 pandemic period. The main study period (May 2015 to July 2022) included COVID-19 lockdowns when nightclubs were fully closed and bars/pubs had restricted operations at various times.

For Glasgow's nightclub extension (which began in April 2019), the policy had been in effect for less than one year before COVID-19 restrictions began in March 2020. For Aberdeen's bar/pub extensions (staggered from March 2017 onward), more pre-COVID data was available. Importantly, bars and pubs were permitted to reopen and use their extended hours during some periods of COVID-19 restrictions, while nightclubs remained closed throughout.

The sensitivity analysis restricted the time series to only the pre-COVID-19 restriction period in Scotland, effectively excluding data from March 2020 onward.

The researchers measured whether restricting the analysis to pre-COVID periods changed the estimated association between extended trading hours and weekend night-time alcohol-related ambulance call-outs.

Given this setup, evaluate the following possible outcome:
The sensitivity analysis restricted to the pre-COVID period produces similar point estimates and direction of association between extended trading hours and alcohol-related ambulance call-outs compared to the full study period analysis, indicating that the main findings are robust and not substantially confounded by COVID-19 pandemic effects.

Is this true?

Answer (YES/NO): NO